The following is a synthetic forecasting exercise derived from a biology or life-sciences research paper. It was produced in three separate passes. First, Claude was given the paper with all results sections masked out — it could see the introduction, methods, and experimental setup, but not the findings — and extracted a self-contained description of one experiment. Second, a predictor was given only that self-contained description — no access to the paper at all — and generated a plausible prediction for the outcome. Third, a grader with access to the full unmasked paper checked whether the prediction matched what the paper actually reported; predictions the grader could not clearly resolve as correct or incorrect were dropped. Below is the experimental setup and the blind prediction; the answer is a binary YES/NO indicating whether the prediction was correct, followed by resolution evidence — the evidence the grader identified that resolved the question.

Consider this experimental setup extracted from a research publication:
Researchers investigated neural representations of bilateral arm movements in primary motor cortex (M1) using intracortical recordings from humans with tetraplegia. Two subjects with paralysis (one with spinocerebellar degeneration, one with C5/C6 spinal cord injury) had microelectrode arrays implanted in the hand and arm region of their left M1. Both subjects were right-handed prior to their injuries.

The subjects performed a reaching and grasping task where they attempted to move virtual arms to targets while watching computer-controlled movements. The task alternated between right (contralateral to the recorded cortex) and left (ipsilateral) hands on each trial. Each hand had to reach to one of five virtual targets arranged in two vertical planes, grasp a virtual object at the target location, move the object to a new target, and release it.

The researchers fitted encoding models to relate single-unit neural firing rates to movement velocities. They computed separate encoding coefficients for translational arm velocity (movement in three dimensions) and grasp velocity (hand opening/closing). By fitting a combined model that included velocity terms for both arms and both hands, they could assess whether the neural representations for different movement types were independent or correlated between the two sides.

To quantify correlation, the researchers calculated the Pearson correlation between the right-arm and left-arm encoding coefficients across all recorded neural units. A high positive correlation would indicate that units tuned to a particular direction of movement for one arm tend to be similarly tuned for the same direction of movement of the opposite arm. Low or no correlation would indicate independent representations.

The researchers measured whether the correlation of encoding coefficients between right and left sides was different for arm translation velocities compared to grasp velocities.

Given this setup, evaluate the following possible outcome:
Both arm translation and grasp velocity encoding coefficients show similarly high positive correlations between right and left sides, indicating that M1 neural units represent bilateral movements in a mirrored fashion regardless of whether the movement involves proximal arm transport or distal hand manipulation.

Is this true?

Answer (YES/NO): NO